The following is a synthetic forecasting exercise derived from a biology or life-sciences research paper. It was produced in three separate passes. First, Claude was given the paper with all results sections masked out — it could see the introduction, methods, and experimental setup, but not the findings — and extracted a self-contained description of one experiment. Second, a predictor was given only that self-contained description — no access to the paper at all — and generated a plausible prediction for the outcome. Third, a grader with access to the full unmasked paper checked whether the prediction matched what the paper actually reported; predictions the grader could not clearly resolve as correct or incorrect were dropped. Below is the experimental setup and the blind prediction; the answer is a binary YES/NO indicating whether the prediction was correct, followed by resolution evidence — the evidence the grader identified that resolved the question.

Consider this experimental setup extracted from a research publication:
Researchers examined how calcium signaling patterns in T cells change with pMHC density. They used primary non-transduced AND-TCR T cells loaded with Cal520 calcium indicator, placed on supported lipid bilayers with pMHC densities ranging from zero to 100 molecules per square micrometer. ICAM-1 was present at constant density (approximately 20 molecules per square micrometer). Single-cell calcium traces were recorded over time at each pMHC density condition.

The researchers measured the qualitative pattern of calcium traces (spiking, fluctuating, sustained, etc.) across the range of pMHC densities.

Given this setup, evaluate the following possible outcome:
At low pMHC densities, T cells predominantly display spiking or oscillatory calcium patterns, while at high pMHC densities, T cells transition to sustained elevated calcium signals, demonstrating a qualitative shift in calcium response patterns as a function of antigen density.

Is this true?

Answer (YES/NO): NO